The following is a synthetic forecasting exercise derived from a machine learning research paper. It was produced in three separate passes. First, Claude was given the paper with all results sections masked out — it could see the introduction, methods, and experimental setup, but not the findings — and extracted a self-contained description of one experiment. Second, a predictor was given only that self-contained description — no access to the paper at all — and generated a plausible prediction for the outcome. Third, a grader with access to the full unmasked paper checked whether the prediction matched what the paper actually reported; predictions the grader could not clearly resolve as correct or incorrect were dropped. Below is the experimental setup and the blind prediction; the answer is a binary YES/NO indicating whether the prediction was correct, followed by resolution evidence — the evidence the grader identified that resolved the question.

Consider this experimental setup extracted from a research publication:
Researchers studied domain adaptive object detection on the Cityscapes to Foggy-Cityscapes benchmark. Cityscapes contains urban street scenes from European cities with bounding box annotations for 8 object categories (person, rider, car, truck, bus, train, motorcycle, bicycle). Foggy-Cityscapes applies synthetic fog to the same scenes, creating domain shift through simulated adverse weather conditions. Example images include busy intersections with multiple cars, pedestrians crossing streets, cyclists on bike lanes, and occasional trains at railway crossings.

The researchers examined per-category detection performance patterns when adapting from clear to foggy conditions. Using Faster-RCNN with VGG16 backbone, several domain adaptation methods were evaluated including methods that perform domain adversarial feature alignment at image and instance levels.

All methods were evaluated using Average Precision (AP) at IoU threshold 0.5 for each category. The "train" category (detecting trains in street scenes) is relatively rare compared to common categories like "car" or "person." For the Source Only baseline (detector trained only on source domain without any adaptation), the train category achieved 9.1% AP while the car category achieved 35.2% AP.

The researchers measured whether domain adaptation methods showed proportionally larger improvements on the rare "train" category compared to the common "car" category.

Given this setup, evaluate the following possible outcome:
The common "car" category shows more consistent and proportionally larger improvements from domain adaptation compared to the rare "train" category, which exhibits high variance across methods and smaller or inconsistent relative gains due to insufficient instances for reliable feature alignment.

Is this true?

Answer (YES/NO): NO